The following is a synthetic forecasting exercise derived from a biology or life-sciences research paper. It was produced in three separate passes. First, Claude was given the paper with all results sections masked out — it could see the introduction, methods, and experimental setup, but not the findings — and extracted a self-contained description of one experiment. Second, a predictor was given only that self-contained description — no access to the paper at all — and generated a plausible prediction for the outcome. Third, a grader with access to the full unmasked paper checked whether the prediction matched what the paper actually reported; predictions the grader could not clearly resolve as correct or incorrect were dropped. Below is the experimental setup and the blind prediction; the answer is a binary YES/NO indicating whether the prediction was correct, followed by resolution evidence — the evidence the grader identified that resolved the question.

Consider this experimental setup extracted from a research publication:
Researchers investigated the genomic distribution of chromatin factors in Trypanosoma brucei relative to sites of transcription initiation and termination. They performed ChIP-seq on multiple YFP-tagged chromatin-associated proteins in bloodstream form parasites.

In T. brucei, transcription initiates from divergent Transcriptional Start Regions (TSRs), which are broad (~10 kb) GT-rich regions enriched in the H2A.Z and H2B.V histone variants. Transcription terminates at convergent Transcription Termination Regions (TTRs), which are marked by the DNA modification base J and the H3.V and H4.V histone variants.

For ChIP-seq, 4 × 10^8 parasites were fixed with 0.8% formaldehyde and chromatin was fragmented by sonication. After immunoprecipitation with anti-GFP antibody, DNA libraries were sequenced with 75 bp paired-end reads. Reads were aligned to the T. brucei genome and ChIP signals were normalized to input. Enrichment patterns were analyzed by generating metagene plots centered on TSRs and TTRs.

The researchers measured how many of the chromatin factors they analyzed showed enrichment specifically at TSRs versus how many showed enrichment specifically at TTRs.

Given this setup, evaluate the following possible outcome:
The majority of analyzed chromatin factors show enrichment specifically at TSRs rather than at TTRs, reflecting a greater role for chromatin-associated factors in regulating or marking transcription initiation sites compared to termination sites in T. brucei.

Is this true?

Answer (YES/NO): YES